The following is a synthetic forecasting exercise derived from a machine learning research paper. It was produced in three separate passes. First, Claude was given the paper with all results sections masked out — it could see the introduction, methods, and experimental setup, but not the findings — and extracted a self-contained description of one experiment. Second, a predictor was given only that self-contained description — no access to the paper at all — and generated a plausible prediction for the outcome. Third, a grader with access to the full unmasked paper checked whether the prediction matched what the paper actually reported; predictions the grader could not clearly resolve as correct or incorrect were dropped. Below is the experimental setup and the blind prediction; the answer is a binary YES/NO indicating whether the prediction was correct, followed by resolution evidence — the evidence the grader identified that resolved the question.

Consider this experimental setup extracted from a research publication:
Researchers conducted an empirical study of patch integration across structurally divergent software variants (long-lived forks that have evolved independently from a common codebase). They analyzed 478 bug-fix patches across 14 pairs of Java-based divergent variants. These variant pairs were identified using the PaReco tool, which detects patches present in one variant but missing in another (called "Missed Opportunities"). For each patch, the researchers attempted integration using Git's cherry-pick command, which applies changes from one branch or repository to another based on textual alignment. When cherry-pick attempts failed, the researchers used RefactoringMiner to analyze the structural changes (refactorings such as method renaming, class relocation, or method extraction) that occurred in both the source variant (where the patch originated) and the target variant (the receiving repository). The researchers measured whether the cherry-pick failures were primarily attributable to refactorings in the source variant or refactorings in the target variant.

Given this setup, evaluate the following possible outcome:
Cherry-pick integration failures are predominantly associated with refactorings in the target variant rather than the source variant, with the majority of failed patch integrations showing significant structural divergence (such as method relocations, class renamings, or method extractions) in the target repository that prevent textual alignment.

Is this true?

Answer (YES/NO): YES